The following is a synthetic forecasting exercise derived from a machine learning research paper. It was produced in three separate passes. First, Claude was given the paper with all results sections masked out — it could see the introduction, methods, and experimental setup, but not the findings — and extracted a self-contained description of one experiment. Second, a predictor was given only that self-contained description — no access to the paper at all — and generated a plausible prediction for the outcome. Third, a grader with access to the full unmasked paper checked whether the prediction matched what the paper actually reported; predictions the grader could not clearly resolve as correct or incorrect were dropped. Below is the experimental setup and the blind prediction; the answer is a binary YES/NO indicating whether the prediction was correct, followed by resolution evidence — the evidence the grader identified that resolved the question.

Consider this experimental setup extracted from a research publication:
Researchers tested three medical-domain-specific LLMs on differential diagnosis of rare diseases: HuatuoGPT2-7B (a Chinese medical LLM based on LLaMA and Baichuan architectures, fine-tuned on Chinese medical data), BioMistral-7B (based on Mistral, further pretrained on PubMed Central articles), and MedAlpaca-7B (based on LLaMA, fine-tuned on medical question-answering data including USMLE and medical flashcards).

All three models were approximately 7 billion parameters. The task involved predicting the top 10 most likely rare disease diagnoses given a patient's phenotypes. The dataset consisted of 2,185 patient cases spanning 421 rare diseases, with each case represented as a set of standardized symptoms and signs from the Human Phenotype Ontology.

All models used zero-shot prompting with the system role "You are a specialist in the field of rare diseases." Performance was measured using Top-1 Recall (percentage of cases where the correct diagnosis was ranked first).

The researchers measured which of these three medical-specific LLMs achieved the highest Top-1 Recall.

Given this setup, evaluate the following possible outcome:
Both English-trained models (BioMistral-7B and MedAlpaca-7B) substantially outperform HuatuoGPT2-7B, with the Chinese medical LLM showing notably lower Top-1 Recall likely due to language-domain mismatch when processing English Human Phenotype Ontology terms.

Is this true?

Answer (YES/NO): NO